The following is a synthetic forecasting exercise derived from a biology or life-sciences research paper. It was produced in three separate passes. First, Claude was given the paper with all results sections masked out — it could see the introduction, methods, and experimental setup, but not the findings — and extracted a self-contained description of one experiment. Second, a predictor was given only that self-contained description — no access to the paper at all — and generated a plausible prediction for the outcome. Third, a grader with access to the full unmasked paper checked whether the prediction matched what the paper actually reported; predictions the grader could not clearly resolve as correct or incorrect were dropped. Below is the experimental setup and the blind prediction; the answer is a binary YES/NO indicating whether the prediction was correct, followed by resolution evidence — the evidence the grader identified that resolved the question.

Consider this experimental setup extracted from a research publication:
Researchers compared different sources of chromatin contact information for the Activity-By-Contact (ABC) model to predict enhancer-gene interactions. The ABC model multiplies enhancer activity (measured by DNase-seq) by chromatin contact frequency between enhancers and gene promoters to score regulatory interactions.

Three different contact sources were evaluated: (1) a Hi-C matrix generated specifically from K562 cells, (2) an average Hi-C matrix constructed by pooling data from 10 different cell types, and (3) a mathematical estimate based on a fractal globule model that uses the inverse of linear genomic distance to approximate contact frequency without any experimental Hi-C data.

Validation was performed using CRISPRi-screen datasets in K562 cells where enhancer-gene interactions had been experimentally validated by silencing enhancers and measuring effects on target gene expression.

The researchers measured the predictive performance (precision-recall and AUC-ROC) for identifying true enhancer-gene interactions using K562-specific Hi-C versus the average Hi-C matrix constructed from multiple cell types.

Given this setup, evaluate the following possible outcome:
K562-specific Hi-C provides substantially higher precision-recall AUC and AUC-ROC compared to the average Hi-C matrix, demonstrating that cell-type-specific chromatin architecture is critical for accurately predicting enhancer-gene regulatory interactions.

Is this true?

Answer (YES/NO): NO